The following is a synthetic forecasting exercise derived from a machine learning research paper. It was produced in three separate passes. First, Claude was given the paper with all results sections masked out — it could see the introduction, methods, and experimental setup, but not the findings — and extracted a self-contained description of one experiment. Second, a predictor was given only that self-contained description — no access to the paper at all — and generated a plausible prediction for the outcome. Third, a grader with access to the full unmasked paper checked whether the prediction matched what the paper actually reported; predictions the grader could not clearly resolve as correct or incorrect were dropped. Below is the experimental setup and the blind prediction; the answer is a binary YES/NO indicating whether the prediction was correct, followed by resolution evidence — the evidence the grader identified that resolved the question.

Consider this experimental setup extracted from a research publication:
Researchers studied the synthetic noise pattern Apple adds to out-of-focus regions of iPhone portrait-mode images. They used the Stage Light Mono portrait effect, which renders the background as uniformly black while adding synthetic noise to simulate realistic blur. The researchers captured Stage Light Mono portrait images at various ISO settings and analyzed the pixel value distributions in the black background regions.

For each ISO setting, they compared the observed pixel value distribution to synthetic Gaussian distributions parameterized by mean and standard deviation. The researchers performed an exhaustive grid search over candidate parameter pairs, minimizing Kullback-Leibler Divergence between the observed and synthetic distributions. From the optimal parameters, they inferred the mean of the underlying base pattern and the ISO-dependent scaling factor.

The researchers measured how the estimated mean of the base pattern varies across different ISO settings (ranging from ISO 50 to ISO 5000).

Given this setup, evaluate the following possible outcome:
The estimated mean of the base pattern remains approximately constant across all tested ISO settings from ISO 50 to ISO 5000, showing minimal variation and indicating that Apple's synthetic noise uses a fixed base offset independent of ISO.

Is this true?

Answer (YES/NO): YES